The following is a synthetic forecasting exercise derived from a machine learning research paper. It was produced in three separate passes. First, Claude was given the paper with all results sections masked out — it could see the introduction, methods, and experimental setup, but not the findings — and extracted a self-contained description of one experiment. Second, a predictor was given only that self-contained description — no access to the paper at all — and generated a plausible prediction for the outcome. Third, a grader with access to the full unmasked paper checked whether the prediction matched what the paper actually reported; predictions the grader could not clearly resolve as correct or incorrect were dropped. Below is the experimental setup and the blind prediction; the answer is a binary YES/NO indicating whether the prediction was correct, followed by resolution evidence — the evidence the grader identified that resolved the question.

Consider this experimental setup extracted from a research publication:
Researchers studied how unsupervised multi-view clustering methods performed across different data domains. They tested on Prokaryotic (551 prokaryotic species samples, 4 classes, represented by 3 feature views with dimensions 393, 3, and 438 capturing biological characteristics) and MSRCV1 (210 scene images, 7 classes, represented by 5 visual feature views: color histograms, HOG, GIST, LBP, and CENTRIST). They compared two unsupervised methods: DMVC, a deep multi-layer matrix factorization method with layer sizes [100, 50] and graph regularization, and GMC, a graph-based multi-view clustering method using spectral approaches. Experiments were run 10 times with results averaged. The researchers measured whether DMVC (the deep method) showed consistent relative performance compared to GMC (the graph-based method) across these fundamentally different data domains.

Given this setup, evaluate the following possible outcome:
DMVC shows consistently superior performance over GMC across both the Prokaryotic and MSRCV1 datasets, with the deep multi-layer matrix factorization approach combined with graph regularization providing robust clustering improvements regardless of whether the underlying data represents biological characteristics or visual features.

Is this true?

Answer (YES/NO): NO